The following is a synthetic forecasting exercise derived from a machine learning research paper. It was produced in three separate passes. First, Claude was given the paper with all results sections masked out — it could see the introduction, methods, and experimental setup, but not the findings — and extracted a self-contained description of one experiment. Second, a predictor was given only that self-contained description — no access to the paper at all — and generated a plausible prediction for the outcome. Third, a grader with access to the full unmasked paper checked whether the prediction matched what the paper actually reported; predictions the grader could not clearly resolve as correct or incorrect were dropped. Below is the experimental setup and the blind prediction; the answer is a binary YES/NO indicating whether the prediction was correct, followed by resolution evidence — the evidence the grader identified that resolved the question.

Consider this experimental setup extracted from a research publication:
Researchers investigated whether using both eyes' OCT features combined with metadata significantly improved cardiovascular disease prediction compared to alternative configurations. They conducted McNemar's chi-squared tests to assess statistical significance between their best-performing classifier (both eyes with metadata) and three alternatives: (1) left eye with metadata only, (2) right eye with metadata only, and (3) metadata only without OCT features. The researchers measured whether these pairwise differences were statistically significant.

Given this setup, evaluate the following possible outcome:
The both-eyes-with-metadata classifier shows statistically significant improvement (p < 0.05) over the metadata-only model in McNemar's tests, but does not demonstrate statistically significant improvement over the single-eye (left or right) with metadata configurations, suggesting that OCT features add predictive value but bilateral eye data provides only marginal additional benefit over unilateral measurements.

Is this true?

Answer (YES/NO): NO